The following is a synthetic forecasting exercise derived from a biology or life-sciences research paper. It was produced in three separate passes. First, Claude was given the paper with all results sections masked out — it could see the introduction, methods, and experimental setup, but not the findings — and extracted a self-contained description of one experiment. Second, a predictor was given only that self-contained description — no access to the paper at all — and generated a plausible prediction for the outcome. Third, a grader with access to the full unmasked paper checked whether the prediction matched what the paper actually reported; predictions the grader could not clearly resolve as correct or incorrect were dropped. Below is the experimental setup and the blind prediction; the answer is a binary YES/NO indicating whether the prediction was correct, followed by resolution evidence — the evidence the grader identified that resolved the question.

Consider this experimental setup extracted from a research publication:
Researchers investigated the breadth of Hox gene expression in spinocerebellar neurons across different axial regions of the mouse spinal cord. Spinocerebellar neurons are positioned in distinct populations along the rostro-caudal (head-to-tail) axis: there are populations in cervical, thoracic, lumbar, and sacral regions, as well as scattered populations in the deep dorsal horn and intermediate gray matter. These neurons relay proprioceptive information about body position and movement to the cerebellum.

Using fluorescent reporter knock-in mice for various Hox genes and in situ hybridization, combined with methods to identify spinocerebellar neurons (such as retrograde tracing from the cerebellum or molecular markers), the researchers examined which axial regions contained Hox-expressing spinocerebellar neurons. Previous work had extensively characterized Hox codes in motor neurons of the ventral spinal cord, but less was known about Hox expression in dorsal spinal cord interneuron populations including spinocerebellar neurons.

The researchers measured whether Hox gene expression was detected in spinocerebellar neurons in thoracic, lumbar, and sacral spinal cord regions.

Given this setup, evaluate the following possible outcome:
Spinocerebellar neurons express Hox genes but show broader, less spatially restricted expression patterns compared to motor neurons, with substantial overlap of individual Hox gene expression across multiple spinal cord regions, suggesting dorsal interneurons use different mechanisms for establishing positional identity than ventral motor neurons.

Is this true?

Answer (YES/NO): NO